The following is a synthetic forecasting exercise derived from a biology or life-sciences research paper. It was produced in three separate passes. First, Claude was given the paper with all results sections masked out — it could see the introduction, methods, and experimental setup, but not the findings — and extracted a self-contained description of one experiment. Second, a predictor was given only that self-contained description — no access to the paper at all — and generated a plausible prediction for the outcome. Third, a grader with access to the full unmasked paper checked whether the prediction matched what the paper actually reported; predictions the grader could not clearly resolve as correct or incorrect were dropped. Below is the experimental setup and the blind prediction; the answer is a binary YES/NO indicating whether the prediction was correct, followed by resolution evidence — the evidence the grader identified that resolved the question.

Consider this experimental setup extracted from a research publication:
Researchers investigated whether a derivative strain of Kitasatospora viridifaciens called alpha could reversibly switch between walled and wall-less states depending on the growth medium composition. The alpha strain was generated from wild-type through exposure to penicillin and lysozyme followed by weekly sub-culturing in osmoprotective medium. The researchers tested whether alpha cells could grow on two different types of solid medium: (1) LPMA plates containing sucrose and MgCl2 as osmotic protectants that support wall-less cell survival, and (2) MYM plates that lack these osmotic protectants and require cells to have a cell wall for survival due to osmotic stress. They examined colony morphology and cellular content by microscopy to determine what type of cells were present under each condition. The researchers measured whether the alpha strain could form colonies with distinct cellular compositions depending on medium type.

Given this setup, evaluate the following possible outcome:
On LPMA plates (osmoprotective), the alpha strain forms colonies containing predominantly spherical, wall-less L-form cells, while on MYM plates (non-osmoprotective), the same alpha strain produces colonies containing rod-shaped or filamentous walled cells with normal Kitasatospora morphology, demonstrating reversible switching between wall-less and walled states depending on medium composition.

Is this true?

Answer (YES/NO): YES